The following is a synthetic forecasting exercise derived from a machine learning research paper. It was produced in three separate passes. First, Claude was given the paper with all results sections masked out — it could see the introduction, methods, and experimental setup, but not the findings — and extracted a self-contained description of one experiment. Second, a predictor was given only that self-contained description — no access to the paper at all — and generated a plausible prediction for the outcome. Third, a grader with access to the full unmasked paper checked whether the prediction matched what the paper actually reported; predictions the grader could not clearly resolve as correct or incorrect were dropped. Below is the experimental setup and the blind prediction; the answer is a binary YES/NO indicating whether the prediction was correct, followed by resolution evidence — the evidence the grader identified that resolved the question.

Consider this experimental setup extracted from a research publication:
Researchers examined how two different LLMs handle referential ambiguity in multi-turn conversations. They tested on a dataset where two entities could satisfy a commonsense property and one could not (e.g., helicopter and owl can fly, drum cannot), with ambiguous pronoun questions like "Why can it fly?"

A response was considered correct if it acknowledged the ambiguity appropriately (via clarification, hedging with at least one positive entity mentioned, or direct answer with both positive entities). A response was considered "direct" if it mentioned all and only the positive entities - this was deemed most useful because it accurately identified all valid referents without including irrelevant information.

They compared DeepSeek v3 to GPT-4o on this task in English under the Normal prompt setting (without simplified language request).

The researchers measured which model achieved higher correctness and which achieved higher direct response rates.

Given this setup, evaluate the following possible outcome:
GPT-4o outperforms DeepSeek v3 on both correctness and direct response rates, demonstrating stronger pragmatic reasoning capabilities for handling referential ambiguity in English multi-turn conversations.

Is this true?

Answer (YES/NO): YES